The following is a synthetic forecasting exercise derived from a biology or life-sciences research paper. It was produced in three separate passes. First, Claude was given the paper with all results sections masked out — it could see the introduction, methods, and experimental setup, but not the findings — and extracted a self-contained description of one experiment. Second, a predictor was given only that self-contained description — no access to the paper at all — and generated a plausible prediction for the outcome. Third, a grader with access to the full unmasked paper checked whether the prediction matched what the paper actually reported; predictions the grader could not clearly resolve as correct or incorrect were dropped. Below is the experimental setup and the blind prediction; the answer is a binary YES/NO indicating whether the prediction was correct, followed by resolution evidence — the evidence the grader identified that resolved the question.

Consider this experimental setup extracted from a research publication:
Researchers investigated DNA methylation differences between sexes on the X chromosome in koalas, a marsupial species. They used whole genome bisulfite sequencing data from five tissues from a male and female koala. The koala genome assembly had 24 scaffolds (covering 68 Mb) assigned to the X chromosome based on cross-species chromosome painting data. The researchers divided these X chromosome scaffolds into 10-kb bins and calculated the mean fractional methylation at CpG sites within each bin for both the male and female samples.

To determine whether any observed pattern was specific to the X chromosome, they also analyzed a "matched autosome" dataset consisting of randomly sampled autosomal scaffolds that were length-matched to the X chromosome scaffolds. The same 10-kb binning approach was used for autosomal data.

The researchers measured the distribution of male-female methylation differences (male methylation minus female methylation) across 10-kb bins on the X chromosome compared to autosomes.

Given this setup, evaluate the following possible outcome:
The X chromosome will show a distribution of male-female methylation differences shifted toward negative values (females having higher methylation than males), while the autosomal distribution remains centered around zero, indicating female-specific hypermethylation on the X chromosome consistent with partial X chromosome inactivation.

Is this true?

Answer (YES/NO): NO